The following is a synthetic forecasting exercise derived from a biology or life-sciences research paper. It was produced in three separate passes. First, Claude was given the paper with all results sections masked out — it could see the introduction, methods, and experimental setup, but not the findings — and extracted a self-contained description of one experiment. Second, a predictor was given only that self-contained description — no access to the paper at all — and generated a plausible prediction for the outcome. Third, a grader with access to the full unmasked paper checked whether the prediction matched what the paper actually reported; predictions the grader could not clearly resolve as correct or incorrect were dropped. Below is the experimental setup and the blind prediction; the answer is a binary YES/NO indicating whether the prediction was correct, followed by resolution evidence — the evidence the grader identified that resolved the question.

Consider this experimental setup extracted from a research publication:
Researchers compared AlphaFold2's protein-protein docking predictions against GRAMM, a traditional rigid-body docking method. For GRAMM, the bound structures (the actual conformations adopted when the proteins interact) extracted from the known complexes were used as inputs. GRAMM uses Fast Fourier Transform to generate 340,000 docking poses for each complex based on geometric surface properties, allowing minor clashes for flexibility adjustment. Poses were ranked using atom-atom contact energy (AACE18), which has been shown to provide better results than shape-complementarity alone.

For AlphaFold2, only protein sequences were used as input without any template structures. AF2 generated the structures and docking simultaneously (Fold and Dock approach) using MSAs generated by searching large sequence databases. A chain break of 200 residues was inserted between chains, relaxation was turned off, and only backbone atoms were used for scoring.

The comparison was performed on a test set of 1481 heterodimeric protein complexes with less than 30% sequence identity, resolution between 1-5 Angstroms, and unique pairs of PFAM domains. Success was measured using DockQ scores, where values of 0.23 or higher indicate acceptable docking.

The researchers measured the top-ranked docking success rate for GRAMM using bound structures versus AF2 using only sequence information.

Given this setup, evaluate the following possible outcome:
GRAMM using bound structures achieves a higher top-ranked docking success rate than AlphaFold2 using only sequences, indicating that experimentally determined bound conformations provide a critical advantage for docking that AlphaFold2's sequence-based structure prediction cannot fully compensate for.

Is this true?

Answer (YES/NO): NO